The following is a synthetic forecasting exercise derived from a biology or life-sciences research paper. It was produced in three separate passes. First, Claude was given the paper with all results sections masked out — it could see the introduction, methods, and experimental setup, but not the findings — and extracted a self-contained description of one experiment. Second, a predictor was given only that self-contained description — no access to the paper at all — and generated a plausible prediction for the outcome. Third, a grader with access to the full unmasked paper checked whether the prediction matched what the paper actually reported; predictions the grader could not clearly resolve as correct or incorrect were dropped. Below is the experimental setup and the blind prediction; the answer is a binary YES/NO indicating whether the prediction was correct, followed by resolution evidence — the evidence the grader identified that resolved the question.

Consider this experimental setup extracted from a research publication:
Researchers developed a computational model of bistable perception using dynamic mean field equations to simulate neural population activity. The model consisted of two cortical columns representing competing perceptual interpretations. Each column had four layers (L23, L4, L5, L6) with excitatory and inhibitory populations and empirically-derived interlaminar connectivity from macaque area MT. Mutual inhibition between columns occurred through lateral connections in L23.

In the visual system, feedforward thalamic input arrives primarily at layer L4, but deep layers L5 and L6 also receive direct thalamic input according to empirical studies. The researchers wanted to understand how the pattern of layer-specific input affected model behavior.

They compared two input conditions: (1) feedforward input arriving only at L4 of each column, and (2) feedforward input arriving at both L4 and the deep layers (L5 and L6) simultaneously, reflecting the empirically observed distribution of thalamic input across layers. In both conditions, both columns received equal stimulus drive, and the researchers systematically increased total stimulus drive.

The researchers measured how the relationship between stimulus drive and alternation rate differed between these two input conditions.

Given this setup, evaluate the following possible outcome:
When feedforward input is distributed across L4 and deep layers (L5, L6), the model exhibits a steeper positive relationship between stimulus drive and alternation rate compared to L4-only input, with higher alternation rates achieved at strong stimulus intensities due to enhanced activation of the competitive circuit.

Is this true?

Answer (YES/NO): NO